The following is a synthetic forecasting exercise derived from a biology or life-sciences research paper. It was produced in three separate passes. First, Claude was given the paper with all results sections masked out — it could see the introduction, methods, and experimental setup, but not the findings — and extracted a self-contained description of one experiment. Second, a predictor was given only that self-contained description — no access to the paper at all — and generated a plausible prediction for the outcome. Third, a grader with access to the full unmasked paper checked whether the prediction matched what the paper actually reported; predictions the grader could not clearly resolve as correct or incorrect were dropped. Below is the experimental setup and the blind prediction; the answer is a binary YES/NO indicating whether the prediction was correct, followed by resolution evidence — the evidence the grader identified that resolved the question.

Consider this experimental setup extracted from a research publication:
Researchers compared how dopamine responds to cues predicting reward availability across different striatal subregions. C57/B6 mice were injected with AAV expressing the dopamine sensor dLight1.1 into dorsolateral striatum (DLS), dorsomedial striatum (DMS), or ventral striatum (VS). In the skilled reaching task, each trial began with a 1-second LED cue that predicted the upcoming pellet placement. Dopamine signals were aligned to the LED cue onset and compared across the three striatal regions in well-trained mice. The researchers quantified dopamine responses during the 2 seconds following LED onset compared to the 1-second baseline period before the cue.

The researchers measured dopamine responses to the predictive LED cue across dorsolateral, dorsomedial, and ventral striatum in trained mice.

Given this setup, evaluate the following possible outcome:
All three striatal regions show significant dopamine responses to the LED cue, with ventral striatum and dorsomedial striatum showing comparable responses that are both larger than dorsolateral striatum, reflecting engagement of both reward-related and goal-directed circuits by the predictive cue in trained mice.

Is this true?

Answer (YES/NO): NO